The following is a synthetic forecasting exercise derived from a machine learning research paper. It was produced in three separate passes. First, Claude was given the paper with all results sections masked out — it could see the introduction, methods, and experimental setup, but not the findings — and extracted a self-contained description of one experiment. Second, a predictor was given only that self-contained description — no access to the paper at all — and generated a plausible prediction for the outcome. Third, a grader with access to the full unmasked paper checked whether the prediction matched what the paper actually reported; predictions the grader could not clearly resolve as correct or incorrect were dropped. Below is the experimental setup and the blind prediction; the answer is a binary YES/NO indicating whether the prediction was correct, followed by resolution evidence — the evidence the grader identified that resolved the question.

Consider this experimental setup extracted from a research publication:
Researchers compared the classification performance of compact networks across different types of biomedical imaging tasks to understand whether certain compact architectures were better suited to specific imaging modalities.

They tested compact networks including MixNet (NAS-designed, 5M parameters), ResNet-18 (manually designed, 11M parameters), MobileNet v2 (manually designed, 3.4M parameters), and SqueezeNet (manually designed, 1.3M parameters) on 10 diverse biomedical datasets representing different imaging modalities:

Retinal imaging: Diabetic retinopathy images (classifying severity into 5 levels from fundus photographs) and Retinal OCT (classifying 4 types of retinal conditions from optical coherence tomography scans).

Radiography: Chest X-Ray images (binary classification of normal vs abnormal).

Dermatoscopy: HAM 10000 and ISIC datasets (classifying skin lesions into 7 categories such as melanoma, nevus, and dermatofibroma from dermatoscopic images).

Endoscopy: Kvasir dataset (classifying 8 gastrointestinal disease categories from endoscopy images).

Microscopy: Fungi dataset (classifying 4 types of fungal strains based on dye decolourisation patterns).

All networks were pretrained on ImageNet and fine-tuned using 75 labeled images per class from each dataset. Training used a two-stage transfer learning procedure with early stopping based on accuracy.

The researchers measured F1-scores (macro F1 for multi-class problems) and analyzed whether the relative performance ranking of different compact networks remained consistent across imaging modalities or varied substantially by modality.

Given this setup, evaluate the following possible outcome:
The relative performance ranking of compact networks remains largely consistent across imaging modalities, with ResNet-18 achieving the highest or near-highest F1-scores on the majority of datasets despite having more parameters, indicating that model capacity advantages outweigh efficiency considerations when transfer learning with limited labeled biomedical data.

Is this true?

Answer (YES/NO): NO